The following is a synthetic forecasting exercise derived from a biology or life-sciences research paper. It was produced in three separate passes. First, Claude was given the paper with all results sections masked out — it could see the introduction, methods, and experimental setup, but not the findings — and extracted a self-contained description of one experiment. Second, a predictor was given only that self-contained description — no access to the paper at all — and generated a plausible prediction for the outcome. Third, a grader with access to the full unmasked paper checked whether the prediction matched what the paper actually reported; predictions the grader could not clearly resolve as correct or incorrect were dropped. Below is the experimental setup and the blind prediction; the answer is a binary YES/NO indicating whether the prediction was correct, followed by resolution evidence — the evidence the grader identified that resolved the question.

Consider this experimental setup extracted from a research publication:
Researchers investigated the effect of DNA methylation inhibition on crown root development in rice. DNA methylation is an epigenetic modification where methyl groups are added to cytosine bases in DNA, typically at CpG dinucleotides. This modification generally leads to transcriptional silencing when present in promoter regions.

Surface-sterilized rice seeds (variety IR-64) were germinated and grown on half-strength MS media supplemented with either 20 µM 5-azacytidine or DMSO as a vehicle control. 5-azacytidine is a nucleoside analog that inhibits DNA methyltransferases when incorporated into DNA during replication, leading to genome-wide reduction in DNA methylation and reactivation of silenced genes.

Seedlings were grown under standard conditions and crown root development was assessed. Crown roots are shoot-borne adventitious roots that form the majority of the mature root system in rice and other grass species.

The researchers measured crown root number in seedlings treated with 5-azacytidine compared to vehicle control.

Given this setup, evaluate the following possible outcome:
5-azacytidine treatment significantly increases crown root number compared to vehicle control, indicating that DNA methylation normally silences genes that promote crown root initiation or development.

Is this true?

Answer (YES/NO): YES